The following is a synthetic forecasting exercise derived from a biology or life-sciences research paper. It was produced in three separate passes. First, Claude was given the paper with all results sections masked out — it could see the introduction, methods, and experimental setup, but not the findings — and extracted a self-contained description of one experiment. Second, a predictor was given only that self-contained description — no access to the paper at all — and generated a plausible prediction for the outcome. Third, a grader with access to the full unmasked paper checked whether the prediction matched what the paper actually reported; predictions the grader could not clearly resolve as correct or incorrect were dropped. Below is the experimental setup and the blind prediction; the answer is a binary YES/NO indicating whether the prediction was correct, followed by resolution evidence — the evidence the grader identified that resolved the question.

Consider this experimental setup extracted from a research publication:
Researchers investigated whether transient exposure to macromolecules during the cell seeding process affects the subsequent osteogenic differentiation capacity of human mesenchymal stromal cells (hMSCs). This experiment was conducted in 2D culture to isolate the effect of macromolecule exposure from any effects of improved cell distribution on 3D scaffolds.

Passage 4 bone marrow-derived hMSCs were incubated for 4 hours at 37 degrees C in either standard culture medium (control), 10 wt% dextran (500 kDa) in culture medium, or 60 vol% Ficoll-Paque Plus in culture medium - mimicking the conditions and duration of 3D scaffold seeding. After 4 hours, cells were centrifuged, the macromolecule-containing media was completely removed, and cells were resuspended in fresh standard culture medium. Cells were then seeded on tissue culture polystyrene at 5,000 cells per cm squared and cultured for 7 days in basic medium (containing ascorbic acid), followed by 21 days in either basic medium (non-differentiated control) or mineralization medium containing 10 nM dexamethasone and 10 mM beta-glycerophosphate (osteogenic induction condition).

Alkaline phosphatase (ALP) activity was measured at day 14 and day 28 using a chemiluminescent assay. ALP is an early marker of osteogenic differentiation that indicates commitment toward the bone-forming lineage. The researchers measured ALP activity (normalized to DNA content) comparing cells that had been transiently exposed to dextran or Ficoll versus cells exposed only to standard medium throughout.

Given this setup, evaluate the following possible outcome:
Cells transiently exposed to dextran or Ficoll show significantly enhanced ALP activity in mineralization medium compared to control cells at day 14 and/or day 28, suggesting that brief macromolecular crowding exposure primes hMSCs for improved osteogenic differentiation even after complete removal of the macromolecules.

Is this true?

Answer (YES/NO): NO